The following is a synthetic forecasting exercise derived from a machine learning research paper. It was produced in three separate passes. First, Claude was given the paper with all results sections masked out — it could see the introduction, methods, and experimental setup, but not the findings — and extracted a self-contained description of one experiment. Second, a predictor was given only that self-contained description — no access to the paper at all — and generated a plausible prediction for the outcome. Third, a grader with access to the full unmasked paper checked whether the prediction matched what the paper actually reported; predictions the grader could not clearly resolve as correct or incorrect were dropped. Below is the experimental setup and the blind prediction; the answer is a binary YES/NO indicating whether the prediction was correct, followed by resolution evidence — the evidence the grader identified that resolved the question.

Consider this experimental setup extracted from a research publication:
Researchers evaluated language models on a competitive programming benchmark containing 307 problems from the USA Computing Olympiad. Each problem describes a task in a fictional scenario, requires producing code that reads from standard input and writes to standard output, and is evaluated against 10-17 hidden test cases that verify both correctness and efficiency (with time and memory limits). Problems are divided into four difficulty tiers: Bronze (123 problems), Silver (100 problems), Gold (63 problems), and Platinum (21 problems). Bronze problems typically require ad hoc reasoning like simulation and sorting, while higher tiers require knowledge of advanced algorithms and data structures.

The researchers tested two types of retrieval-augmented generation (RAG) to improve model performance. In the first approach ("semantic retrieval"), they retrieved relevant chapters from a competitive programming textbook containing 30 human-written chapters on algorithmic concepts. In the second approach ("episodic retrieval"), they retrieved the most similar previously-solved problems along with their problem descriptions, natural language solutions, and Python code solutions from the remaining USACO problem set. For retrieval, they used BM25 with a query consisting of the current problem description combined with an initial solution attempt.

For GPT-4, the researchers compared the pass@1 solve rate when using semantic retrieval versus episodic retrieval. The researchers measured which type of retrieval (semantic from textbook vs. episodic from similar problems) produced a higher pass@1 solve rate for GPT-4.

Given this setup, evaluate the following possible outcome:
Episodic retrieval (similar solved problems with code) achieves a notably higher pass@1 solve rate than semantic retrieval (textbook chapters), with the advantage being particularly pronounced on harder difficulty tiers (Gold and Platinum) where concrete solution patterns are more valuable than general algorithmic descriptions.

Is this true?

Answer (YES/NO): NO